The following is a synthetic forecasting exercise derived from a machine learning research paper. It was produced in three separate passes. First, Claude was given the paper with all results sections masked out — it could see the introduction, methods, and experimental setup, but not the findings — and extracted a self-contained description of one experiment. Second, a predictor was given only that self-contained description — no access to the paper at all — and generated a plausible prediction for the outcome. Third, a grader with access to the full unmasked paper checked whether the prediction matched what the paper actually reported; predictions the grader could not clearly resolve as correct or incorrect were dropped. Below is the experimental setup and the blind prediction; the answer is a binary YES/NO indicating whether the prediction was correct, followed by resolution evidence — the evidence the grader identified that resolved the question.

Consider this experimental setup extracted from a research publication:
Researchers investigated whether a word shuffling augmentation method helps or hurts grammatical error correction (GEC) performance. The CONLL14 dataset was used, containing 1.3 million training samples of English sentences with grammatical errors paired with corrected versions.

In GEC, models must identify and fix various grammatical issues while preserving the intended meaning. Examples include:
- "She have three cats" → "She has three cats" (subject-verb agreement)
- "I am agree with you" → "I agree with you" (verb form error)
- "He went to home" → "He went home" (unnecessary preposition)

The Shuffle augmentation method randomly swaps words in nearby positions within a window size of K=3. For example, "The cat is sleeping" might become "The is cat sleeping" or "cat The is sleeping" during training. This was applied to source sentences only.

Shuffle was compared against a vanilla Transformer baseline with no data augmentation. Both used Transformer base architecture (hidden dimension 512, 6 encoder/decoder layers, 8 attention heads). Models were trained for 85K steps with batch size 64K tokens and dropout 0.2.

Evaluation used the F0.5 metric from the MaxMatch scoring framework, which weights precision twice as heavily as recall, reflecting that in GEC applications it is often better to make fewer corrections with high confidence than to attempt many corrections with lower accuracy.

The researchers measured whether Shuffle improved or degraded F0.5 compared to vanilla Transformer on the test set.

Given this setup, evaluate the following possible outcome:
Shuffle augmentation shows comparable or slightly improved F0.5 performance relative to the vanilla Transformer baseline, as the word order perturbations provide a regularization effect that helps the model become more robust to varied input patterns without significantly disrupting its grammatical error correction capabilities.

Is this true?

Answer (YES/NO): NO